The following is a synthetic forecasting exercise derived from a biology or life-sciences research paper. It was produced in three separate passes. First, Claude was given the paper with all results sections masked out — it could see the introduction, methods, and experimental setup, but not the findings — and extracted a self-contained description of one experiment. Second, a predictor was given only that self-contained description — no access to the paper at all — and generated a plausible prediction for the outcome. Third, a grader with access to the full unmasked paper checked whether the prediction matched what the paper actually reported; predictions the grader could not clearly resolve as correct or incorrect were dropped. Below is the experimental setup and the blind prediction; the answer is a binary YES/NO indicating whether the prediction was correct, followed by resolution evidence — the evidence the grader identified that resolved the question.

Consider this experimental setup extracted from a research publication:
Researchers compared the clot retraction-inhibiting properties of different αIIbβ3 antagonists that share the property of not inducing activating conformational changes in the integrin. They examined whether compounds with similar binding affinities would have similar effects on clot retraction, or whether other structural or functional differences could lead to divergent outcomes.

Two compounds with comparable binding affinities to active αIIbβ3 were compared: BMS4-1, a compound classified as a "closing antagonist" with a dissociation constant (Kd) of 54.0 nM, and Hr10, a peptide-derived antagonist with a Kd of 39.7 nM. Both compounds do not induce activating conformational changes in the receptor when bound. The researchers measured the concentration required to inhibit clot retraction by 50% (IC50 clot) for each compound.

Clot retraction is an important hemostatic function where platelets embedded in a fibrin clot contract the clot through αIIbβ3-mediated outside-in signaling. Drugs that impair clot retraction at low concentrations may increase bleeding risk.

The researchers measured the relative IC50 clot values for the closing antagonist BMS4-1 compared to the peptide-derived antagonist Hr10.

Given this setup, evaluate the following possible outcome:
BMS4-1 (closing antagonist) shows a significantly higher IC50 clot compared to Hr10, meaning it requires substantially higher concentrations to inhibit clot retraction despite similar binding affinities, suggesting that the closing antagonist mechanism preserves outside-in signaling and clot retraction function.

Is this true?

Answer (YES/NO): NO